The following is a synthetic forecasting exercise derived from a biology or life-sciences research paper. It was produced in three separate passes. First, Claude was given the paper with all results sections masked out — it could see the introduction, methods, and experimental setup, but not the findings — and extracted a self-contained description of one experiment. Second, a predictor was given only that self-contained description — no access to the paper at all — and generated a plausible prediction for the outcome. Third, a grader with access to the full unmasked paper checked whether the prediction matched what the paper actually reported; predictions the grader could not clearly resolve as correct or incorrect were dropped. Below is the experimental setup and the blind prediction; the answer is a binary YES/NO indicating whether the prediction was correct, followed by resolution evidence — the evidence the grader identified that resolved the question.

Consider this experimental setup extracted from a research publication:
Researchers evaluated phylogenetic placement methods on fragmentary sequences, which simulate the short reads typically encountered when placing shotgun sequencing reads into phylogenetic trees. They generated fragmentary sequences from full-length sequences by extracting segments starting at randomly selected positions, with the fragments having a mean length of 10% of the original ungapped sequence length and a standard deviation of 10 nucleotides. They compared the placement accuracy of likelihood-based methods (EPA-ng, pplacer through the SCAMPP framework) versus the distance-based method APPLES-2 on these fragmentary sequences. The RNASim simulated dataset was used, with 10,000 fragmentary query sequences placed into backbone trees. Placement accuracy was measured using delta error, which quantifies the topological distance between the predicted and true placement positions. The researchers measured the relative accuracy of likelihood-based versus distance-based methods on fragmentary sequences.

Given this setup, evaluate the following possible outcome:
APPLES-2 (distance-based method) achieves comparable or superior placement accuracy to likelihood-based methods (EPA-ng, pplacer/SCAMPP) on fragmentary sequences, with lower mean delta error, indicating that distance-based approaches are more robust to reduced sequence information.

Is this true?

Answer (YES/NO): NO